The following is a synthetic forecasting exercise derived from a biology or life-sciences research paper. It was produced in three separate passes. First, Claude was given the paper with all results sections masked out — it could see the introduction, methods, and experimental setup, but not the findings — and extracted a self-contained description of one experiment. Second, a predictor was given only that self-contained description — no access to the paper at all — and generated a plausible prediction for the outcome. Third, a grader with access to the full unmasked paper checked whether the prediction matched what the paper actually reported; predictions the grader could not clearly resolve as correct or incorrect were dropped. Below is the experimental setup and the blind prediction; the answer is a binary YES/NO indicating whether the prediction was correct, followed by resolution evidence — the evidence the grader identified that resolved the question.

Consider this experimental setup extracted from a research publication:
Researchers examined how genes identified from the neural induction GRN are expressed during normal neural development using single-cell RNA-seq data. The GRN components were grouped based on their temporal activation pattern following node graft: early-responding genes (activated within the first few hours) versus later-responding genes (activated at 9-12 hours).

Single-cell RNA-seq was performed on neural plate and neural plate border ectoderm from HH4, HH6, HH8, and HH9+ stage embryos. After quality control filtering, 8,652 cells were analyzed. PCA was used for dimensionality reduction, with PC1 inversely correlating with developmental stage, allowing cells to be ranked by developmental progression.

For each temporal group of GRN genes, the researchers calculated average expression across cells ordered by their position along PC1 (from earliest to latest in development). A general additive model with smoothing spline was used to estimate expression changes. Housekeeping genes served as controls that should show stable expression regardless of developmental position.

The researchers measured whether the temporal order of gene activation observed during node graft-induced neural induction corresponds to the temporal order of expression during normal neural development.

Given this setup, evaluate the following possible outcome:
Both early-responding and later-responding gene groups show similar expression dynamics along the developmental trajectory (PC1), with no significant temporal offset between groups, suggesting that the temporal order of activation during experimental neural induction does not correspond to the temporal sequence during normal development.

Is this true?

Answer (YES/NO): NO